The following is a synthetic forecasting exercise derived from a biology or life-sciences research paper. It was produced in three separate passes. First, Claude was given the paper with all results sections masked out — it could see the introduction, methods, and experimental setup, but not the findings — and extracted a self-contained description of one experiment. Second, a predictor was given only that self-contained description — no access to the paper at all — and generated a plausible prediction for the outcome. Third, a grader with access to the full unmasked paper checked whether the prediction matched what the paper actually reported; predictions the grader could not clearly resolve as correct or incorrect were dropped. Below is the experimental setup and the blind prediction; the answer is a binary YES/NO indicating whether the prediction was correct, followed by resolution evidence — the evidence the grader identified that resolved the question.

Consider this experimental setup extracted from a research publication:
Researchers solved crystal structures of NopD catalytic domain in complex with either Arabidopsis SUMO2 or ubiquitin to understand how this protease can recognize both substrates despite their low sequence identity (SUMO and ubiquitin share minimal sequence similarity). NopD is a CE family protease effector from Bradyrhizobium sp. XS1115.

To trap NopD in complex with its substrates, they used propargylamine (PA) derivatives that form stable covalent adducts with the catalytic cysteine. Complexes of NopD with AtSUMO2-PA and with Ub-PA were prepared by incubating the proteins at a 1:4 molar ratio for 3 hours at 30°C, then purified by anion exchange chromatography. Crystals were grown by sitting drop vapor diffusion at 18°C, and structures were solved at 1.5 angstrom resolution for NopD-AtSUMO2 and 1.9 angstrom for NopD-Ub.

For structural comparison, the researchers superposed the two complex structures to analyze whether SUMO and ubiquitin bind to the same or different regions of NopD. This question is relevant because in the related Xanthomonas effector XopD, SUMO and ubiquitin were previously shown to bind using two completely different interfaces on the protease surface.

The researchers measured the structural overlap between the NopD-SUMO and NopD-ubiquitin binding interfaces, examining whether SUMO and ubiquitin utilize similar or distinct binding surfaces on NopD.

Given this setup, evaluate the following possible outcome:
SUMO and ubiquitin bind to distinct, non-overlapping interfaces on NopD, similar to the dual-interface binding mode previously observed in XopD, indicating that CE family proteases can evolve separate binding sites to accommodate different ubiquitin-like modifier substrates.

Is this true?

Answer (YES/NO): NO